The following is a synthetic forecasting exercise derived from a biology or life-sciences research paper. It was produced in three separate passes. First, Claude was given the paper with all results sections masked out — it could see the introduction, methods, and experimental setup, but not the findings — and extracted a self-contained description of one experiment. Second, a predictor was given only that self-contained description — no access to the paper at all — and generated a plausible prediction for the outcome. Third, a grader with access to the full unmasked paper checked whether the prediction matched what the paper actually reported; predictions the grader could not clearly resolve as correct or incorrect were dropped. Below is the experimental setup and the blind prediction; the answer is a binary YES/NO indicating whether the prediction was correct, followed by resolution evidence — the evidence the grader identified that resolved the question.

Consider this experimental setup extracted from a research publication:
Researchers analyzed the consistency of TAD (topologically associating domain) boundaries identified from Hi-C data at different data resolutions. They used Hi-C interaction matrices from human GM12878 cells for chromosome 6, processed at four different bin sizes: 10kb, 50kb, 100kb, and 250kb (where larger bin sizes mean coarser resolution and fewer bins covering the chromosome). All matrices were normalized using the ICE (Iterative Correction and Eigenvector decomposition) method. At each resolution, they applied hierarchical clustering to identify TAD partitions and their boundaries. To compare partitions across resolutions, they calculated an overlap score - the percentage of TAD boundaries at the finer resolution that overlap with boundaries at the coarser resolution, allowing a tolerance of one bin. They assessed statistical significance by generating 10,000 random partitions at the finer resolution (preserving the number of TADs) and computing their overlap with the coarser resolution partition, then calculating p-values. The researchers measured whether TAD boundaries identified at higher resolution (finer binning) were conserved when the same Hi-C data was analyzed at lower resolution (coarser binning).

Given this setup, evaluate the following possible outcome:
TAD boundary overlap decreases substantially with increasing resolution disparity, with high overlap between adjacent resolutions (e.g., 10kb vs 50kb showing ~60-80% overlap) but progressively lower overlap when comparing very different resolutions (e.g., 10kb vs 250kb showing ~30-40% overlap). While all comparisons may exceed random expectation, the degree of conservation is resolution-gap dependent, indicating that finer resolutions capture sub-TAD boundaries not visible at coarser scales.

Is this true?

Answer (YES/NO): NO